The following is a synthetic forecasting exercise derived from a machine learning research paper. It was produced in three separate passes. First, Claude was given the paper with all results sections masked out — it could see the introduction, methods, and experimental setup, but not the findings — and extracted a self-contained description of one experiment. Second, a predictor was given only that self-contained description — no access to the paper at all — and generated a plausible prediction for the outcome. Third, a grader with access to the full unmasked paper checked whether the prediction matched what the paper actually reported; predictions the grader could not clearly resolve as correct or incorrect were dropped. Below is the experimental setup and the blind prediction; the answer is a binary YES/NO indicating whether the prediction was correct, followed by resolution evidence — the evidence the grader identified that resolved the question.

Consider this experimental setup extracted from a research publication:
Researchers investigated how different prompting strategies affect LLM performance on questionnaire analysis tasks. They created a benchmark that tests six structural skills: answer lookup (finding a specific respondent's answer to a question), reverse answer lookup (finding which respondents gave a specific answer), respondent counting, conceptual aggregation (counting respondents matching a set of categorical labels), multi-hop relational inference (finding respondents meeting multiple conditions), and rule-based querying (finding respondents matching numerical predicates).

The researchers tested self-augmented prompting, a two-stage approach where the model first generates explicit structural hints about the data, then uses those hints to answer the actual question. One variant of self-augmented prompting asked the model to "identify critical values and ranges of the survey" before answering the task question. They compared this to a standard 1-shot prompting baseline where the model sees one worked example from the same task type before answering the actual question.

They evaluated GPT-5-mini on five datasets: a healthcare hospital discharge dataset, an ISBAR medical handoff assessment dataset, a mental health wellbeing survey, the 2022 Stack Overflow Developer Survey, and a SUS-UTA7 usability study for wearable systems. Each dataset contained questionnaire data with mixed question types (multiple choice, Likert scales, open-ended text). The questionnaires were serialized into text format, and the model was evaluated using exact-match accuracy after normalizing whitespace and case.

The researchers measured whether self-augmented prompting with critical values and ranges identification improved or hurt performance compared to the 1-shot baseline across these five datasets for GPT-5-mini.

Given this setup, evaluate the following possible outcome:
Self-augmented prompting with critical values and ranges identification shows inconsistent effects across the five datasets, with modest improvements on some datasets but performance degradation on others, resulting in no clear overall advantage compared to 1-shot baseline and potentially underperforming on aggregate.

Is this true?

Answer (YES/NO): NO